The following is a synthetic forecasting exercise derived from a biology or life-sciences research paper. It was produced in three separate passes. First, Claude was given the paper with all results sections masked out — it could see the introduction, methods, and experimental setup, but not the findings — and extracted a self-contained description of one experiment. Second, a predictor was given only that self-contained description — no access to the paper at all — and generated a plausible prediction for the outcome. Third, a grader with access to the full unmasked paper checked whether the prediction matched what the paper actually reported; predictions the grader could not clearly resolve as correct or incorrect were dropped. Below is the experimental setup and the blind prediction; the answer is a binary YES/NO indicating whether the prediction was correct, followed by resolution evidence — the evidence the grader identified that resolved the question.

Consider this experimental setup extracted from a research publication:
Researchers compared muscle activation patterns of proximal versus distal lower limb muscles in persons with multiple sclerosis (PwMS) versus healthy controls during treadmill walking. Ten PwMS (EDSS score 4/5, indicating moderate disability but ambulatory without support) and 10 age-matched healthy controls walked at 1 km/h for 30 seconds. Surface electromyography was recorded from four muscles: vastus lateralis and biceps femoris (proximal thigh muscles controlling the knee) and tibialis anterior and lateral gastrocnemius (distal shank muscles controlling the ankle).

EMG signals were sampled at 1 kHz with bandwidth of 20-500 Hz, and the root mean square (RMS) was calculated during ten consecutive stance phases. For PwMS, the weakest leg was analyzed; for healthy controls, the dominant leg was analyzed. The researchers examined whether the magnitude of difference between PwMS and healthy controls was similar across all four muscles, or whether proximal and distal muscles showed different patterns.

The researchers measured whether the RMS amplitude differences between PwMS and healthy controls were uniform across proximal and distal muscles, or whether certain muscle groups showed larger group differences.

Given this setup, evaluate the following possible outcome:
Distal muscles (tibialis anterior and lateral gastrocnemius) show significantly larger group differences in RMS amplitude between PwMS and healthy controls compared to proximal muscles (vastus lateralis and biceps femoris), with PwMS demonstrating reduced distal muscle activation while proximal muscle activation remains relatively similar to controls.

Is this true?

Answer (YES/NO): NO